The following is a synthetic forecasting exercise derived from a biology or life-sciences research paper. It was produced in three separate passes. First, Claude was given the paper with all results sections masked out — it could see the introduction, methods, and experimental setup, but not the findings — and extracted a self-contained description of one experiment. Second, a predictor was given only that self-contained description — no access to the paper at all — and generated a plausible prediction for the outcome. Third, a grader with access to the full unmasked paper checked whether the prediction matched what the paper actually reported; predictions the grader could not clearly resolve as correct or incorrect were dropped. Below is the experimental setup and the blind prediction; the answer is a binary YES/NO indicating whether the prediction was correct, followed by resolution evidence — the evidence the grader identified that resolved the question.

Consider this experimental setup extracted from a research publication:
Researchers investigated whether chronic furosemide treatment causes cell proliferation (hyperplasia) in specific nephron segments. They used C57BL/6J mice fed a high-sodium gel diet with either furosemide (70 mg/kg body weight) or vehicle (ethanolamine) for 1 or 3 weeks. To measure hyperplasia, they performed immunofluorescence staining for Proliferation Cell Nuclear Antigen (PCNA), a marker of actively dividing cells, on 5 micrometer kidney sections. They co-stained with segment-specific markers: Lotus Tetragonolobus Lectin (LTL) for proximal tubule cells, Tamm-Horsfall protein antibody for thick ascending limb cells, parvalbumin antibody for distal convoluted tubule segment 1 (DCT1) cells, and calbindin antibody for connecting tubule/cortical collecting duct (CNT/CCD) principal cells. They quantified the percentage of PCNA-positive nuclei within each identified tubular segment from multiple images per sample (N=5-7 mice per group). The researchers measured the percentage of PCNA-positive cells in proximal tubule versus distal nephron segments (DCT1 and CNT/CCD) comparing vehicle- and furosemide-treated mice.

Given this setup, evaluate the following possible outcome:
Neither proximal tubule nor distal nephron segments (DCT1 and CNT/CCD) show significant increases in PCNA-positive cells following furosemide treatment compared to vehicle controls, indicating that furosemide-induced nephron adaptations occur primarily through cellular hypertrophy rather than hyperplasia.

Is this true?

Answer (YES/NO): NO